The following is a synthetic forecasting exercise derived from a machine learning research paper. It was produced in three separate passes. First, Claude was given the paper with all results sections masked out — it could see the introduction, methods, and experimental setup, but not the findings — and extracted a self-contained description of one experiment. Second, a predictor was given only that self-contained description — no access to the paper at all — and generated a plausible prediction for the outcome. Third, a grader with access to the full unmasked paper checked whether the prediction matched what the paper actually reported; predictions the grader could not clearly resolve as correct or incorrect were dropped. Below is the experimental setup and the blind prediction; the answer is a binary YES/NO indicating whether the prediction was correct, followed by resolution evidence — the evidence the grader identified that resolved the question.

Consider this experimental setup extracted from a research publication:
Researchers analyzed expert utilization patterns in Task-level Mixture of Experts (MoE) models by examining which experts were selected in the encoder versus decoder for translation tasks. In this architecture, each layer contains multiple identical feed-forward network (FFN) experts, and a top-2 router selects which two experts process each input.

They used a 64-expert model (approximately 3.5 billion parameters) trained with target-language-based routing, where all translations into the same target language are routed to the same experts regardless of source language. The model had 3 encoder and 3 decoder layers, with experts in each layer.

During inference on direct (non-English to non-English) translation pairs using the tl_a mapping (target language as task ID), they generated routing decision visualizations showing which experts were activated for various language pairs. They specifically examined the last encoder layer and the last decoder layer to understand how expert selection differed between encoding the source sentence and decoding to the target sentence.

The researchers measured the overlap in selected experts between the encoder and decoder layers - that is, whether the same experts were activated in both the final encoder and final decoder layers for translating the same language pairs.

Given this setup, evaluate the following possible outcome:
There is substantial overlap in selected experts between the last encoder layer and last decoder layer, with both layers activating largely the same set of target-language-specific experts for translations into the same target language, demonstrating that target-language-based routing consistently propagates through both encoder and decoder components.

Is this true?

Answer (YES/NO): NO